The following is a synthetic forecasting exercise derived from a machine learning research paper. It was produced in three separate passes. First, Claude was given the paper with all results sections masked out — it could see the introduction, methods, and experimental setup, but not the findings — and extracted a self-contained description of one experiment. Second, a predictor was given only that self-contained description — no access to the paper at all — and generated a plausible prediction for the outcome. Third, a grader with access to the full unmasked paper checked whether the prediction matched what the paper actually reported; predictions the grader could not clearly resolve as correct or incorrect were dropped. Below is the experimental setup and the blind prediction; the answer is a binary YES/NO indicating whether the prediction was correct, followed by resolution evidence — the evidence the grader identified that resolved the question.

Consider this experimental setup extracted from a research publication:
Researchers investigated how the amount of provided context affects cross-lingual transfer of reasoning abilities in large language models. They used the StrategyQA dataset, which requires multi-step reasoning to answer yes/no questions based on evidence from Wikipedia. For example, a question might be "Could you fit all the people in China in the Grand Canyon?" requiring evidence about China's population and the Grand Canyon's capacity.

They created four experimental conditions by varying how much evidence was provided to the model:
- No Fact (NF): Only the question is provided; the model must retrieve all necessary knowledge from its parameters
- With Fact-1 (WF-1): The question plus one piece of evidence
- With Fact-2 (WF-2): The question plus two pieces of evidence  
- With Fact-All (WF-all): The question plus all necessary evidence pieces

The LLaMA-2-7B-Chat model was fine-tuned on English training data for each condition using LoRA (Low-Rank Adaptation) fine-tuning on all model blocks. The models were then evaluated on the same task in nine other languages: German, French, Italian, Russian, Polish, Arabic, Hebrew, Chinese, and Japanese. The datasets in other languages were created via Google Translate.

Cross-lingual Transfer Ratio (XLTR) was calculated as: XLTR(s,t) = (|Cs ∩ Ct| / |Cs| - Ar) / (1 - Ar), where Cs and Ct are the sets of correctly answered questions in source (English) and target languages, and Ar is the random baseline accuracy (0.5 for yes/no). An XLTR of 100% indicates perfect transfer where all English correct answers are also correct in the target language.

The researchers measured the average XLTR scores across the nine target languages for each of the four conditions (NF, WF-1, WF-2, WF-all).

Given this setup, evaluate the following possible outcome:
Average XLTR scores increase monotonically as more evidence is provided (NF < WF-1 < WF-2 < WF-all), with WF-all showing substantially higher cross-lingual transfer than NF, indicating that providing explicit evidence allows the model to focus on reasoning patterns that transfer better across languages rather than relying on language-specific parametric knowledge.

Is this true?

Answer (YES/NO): YES